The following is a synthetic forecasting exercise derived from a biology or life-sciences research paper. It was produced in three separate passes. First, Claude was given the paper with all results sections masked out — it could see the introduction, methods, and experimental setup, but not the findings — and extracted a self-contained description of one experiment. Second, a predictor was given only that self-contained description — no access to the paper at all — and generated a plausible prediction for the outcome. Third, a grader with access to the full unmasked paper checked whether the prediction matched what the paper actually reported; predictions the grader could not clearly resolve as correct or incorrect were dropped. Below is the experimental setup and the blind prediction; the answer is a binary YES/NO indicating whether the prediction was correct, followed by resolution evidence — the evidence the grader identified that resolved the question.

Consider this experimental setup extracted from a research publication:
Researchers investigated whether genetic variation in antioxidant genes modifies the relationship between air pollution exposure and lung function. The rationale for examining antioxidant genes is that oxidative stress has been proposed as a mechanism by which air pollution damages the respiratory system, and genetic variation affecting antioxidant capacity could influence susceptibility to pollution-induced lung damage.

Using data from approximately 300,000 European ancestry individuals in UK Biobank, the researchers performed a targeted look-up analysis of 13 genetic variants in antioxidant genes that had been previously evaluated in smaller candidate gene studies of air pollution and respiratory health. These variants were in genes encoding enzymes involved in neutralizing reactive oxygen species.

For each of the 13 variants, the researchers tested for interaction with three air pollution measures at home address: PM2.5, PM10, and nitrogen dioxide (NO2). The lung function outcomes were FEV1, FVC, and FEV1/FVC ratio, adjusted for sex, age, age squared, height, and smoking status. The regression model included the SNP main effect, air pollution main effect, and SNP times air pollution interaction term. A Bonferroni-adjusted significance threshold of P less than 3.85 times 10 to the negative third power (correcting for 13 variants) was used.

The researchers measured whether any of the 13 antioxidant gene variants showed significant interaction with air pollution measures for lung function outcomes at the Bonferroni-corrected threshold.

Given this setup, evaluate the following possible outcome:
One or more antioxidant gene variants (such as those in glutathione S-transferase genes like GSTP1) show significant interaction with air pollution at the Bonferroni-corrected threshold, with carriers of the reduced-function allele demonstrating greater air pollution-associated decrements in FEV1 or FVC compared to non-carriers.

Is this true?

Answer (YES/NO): NO